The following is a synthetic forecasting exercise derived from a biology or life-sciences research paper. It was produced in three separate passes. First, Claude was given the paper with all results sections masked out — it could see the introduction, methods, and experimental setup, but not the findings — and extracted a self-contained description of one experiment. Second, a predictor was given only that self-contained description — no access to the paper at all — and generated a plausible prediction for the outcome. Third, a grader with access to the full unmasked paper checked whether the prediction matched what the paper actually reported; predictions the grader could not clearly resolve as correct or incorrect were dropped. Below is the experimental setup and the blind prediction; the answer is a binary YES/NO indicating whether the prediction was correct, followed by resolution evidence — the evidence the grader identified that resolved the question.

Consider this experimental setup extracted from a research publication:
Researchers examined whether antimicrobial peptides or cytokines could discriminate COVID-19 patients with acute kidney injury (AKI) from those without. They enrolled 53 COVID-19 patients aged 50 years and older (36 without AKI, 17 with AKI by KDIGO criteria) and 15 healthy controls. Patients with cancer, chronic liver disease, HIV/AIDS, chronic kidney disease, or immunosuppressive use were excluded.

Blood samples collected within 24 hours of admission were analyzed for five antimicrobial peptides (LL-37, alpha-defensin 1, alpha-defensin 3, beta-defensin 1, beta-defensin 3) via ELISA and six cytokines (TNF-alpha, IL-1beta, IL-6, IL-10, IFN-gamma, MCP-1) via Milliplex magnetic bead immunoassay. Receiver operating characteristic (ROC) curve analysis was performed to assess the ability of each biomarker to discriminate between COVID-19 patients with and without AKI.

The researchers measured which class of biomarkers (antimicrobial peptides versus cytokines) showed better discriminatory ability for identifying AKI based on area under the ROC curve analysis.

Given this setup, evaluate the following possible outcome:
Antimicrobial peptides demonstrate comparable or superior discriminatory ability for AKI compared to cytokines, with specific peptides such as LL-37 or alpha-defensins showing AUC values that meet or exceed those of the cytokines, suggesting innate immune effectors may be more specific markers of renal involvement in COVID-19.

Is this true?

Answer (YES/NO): NO